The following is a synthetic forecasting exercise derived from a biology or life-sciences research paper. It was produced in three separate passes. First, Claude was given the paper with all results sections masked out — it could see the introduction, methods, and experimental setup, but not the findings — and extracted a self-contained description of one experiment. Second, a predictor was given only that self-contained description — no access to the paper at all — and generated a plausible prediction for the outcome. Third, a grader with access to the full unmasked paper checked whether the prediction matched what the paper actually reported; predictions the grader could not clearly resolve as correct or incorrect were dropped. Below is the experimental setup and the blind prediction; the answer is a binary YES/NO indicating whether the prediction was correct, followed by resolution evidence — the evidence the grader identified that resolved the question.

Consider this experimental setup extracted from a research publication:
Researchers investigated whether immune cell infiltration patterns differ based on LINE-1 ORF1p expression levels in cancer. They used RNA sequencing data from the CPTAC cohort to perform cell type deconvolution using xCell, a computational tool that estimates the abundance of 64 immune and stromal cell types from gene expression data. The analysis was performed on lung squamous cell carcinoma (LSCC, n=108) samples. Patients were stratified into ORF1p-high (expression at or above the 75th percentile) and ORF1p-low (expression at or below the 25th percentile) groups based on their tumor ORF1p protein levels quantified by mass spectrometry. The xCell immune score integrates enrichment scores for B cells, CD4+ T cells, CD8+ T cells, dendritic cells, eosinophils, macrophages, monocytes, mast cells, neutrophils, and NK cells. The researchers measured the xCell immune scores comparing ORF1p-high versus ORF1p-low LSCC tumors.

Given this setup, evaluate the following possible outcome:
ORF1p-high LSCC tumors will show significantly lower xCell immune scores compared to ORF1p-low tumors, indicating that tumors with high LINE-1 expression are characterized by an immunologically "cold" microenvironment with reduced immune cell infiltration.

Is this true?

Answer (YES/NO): YES